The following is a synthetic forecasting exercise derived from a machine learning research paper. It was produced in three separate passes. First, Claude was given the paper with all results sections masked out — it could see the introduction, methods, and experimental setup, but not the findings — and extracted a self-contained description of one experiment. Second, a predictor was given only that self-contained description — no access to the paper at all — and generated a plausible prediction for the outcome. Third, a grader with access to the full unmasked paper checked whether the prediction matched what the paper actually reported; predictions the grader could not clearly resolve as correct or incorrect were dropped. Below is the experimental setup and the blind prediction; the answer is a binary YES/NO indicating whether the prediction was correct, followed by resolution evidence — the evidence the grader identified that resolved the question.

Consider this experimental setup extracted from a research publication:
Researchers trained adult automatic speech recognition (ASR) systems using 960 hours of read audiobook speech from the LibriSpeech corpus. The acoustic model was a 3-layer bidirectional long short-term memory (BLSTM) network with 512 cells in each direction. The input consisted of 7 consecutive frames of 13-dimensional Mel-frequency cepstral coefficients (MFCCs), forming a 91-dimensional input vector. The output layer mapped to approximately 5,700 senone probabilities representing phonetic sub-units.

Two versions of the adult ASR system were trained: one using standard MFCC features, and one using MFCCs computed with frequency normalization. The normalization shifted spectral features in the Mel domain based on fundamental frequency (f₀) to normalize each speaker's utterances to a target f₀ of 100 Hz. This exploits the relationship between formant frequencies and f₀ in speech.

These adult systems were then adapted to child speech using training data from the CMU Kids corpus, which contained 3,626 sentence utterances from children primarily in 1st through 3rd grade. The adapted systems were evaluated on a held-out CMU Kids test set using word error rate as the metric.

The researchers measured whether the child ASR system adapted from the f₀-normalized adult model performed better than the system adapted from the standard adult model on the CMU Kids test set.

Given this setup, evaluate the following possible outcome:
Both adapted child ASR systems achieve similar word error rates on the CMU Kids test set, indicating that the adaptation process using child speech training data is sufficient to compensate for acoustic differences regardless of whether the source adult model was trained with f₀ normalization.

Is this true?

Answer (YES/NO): YES